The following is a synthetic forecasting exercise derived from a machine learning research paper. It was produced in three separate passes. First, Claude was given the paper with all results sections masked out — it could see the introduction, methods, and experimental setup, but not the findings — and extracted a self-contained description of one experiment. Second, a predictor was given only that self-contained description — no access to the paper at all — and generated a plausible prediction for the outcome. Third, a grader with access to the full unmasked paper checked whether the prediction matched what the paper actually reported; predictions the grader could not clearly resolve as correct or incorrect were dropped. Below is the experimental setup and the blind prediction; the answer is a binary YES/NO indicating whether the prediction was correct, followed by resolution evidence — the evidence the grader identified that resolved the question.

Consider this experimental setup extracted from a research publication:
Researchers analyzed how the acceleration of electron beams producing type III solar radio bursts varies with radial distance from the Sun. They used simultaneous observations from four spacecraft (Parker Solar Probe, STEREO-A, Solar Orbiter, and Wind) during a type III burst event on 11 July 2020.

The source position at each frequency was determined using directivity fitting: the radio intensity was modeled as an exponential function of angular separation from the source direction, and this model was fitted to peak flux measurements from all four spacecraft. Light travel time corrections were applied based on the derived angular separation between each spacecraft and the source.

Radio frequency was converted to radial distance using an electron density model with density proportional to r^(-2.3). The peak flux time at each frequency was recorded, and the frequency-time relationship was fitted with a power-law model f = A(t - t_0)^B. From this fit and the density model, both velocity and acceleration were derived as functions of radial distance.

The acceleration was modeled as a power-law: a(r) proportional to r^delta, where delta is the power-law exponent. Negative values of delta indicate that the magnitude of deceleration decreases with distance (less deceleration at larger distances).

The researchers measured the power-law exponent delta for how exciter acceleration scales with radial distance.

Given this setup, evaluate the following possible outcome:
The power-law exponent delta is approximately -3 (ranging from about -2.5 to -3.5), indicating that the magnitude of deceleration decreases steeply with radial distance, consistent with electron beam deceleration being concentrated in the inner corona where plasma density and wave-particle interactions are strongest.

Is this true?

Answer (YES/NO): NO